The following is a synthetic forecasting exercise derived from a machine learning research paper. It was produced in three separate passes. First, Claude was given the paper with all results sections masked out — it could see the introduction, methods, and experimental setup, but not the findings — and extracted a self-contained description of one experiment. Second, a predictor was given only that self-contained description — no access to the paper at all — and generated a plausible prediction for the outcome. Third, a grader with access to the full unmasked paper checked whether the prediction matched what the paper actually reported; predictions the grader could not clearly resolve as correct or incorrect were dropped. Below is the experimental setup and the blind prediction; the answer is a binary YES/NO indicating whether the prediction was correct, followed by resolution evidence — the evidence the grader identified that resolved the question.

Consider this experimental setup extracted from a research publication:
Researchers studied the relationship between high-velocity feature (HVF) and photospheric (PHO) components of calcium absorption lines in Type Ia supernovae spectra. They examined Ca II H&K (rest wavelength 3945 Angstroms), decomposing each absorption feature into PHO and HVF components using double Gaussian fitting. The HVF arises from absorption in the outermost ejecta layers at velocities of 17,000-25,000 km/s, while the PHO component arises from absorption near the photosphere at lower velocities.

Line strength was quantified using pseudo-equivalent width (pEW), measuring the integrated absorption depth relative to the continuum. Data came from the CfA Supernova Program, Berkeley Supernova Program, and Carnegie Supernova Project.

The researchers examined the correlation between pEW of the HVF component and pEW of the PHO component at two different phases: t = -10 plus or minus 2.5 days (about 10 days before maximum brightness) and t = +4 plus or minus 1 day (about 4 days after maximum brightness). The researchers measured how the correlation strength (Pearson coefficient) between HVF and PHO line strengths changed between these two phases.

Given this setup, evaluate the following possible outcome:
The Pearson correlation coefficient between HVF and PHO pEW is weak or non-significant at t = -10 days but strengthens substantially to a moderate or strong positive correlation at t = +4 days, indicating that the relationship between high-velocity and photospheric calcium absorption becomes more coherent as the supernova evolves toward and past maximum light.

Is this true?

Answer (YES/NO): NO